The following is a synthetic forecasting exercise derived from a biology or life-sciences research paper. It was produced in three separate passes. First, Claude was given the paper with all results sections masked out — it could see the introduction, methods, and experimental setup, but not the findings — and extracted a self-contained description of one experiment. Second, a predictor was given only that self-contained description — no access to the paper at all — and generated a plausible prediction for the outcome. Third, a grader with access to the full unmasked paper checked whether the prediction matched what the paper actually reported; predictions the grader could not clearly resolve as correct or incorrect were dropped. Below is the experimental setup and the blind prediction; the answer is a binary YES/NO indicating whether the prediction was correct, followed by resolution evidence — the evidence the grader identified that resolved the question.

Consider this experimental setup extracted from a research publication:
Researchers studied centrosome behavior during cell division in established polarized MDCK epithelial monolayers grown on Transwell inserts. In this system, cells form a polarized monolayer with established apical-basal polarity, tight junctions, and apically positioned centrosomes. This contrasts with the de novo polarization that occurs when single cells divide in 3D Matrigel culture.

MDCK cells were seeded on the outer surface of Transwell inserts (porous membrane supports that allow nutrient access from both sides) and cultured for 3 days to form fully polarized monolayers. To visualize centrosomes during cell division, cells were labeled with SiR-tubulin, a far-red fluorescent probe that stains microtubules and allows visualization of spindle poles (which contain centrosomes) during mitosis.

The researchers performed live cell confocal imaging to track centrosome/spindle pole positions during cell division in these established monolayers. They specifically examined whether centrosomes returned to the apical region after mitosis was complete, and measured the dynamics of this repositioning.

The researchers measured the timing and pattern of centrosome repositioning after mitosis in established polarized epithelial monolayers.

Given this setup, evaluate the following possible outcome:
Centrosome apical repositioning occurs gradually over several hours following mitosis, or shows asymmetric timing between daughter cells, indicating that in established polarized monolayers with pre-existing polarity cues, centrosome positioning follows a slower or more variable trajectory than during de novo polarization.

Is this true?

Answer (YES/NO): NO